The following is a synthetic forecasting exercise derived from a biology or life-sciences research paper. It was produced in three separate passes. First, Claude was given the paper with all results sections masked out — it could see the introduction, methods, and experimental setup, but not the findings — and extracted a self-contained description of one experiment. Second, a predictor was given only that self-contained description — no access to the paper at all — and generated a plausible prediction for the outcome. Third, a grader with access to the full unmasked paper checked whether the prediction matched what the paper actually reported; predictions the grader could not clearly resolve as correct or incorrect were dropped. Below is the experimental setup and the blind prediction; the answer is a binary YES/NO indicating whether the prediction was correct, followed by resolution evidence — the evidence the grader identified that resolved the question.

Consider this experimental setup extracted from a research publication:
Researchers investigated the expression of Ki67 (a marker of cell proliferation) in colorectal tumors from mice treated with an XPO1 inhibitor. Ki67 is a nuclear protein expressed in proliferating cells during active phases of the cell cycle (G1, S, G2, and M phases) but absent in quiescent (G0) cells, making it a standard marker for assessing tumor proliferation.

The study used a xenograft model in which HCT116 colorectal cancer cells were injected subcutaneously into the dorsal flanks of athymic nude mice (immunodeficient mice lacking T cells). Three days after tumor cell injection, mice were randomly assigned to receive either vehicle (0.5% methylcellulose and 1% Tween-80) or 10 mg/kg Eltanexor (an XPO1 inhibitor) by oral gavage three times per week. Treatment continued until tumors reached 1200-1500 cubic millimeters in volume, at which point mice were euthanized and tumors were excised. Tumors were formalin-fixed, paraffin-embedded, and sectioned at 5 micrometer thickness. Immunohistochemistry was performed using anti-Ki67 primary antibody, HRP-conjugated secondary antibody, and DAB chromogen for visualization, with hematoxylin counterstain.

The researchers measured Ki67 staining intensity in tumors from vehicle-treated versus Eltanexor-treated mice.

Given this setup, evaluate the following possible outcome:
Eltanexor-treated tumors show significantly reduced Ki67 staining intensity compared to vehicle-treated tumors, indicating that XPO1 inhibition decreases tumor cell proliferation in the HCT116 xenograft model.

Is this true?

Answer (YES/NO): YES